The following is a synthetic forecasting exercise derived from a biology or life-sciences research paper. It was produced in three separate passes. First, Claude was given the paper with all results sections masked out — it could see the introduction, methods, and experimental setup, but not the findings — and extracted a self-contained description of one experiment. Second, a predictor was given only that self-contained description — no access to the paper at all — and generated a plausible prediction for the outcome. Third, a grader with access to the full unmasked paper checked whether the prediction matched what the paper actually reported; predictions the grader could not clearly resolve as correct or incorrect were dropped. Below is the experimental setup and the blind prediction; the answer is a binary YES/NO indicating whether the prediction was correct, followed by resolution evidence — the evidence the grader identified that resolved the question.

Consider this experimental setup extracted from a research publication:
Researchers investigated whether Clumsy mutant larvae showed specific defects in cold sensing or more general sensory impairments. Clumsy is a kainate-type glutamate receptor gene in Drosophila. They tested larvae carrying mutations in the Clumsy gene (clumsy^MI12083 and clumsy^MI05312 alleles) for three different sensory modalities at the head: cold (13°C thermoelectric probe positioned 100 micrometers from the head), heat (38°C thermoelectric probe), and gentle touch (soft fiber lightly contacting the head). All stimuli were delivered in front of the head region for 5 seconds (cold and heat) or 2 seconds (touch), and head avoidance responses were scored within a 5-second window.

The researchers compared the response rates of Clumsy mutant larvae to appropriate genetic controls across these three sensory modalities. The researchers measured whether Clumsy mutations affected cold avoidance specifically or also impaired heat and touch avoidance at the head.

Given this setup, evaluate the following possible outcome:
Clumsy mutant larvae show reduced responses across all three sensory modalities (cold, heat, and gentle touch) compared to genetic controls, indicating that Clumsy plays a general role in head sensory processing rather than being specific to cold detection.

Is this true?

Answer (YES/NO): NO